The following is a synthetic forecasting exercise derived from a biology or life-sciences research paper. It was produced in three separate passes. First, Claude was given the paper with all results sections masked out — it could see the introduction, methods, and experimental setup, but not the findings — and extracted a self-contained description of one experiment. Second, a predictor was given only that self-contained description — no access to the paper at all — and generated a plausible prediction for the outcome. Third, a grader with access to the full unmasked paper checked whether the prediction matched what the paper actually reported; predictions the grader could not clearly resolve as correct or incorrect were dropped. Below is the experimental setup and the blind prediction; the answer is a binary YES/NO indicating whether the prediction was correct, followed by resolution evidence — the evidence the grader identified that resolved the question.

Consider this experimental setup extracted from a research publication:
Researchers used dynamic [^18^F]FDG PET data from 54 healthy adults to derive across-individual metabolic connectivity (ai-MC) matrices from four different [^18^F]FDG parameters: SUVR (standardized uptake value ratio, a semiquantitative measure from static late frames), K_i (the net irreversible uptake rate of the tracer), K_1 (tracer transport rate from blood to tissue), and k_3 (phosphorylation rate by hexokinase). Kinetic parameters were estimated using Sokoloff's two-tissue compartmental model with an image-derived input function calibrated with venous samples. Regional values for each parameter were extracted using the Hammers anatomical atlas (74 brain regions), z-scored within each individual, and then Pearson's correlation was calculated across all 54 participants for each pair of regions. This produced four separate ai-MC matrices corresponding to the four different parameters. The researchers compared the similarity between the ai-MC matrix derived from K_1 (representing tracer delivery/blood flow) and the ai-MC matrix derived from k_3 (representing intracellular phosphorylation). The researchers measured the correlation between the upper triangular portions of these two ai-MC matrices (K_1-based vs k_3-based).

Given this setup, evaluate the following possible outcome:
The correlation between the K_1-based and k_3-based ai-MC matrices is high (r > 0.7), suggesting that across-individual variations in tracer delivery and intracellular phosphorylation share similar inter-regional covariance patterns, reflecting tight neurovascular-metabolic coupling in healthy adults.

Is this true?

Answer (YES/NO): NO